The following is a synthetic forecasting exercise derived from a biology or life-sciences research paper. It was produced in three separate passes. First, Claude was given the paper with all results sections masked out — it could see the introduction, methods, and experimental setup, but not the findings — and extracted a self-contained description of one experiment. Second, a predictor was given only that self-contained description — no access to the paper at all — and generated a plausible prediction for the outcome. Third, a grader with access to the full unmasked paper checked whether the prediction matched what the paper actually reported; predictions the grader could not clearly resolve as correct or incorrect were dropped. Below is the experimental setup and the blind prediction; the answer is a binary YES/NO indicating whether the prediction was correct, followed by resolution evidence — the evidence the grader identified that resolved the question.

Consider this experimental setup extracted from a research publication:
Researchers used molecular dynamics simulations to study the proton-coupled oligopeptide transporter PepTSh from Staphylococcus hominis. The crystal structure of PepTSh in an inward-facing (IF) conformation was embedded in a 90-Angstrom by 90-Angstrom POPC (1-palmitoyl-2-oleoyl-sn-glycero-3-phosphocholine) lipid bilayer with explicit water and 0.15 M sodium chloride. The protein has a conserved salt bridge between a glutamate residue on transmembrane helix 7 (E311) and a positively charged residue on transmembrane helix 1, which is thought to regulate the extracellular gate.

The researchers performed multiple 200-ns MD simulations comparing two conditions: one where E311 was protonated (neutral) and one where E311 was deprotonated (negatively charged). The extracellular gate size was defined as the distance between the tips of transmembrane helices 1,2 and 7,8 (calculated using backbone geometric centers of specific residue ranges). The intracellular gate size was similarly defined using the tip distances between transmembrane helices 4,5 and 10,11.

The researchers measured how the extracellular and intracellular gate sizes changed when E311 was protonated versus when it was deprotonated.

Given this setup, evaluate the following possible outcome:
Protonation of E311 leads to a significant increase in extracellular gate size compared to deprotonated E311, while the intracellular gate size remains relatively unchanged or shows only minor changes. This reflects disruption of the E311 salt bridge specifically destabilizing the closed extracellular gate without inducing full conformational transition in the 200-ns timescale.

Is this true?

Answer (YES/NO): NO